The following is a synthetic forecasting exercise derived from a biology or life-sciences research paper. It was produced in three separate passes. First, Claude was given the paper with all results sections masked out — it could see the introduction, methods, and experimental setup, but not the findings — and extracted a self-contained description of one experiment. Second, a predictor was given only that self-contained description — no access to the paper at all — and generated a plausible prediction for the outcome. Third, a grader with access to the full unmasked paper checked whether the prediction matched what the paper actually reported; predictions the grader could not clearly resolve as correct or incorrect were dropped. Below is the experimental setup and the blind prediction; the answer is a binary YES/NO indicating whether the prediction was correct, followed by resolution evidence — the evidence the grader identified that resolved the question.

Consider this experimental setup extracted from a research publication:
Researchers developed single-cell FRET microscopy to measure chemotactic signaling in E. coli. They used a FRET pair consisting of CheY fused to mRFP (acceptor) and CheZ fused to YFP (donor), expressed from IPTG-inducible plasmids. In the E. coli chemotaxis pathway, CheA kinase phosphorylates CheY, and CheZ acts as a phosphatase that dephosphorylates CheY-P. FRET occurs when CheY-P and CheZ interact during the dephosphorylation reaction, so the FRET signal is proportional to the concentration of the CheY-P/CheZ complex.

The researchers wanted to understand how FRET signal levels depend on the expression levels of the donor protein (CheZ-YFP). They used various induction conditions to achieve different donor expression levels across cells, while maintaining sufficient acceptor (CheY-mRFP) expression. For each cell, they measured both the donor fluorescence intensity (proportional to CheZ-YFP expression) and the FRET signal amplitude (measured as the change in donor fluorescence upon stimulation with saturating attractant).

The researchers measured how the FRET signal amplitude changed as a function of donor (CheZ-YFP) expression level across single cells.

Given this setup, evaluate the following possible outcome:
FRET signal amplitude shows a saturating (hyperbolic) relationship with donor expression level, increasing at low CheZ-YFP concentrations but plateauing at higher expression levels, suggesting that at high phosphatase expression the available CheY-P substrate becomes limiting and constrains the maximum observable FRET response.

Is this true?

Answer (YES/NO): YES